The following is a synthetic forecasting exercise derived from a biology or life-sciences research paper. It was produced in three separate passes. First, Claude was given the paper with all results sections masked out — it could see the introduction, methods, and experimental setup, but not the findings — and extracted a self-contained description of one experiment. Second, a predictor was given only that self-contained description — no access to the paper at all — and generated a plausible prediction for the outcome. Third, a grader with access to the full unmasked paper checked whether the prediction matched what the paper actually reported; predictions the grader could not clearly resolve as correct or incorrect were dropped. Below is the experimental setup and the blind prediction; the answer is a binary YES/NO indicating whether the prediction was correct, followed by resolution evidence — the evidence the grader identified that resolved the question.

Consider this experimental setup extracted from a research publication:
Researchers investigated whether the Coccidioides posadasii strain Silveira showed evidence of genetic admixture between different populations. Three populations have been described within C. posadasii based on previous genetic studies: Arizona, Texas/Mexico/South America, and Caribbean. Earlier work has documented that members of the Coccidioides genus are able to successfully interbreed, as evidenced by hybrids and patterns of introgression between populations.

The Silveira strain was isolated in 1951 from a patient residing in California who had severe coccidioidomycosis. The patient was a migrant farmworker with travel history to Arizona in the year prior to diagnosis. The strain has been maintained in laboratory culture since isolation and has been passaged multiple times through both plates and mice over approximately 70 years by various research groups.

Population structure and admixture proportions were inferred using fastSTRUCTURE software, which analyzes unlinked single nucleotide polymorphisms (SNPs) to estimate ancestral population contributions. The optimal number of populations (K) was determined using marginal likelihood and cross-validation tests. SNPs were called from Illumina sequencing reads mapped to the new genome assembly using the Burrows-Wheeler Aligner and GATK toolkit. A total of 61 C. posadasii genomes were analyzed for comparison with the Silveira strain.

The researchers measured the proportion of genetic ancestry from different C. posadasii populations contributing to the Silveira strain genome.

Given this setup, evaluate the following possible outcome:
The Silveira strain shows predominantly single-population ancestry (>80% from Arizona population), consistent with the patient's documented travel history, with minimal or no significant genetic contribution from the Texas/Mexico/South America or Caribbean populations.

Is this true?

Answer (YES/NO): YES